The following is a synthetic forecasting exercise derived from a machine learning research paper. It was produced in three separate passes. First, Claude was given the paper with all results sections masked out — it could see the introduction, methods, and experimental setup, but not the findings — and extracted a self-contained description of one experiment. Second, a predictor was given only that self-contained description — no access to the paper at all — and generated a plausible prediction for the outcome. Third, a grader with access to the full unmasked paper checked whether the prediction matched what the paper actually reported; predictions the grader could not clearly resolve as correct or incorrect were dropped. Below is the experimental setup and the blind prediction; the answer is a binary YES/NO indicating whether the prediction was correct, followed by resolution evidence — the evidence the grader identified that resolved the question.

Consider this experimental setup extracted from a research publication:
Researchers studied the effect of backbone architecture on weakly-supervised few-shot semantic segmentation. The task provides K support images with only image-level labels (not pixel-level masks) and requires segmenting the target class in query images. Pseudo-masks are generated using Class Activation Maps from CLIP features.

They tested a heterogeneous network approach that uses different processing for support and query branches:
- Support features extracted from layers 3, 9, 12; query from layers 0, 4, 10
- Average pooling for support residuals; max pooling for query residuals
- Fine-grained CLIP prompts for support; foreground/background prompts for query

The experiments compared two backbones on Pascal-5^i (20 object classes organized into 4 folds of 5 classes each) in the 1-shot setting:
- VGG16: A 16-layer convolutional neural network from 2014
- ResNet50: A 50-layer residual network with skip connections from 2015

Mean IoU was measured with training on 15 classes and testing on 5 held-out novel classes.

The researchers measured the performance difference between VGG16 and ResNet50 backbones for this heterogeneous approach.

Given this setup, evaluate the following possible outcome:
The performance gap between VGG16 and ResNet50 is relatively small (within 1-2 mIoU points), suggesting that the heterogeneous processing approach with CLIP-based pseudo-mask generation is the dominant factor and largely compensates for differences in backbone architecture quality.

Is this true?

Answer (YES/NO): YES